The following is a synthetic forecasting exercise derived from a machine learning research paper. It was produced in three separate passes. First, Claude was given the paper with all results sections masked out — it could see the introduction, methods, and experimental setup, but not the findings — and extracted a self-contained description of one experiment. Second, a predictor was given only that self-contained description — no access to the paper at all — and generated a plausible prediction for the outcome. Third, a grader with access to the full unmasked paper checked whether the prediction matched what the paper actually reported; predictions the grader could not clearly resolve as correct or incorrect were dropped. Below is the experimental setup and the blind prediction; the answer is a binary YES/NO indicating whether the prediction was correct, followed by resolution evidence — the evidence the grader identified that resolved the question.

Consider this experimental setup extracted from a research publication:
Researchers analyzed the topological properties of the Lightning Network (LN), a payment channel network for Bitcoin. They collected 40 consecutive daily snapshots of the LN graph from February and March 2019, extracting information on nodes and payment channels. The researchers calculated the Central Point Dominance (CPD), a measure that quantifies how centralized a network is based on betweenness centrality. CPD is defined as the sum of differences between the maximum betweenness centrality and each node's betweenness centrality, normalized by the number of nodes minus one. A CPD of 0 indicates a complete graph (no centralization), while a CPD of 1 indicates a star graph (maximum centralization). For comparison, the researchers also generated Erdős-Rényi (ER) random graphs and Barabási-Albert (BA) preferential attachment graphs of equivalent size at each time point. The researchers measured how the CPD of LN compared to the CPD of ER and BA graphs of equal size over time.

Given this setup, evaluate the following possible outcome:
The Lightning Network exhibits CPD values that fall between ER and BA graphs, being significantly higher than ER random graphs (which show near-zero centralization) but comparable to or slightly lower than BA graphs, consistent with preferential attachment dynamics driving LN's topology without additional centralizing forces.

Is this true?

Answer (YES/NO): NO